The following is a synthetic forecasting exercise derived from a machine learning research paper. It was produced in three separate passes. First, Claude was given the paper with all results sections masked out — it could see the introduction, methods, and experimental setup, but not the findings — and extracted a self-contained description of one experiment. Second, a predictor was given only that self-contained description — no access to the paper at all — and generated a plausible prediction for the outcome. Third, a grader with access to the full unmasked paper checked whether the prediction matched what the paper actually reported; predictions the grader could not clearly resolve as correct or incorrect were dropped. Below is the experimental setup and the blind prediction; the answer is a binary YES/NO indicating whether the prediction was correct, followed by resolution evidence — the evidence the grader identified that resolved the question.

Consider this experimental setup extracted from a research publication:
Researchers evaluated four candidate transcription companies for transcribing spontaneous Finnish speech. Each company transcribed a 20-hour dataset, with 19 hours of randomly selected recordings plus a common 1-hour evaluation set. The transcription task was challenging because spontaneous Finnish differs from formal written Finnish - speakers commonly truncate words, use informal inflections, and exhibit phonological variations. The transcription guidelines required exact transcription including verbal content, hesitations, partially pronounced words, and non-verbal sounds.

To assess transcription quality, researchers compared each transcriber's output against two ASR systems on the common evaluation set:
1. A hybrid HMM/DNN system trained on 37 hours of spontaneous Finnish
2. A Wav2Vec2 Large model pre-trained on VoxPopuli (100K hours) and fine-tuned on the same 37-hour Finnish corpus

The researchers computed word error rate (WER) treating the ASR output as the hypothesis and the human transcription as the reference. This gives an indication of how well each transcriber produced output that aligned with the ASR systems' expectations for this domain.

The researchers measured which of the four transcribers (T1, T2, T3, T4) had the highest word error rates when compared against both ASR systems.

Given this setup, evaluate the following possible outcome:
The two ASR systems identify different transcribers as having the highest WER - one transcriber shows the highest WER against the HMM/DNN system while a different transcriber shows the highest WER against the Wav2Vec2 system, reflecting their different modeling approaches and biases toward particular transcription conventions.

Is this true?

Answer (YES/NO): NO